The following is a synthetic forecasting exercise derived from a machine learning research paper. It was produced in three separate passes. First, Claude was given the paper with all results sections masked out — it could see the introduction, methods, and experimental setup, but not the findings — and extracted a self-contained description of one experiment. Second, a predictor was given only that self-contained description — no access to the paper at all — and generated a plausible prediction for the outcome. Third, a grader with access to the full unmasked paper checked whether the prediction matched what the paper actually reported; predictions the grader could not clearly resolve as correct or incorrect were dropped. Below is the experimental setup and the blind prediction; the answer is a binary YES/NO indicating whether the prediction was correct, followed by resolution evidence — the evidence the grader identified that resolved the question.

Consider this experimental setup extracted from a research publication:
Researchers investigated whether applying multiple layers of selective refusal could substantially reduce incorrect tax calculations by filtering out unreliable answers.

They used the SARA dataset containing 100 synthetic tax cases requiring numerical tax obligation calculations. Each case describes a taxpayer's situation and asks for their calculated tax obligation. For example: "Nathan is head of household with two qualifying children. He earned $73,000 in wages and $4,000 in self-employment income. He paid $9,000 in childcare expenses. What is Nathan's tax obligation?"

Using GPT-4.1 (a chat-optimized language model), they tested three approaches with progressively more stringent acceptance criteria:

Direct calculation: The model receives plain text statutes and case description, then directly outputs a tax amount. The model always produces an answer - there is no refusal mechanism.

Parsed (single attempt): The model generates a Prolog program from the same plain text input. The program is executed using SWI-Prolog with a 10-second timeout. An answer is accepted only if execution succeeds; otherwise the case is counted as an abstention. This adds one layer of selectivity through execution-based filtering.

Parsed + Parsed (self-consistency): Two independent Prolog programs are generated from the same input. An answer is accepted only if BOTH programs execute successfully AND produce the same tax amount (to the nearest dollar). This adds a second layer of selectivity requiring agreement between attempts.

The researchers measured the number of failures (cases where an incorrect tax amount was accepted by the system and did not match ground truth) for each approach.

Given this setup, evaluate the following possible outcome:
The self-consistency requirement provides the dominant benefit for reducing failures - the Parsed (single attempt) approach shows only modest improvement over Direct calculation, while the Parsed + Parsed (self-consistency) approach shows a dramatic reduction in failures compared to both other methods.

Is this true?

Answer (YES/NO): NO